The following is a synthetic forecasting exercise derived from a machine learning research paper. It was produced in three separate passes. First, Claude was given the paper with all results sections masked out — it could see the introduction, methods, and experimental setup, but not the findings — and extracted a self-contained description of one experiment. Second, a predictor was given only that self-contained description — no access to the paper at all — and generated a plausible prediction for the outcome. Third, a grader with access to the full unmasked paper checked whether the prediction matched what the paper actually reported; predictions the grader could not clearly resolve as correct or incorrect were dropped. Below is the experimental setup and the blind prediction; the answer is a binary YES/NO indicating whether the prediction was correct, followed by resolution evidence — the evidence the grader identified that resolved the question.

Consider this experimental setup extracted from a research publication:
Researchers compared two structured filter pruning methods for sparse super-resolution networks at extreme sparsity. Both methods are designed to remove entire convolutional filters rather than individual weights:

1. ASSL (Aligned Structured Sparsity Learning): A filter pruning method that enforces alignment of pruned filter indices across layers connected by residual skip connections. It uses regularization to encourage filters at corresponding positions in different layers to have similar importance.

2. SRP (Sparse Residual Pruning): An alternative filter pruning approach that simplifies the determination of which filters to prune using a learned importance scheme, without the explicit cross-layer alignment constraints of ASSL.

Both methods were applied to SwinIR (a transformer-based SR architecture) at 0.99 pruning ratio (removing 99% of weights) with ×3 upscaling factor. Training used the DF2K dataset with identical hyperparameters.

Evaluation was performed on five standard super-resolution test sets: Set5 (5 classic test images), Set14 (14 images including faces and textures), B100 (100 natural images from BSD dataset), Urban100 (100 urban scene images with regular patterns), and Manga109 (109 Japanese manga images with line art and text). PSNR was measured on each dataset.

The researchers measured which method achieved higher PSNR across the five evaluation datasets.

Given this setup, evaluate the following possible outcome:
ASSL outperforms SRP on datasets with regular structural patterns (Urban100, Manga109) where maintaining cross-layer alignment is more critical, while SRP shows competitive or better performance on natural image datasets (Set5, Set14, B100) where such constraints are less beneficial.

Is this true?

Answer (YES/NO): NO